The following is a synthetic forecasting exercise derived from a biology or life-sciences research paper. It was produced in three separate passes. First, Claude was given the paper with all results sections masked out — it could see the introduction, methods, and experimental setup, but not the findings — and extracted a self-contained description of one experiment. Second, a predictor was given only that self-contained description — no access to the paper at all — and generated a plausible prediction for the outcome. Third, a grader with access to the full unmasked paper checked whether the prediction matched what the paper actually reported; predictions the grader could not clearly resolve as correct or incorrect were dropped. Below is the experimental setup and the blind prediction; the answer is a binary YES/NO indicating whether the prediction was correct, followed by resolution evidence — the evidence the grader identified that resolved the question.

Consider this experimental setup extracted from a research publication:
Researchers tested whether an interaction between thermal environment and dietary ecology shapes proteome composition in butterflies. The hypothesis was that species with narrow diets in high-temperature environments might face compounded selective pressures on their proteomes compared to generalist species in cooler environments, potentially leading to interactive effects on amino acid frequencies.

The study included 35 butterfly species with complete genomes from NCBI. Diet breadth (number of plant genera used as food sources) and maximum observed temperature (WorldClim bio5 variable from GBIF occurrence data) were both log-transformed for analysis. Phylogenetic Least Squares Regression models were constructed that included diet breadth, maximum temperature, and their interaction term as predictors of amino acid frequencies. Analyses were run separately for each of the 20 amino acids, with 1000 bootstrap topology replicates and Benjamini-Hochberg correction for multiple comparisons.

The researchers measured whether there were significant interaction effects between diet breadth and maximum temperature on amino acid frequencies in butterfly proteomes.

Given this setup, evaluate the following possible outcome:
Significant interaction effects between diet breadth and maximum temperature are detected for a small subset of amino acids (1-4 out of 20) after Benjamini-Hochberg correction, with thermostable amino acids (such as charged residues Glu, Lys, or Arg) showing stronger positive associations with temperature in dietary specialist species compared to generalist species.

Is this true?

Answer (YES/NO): NO